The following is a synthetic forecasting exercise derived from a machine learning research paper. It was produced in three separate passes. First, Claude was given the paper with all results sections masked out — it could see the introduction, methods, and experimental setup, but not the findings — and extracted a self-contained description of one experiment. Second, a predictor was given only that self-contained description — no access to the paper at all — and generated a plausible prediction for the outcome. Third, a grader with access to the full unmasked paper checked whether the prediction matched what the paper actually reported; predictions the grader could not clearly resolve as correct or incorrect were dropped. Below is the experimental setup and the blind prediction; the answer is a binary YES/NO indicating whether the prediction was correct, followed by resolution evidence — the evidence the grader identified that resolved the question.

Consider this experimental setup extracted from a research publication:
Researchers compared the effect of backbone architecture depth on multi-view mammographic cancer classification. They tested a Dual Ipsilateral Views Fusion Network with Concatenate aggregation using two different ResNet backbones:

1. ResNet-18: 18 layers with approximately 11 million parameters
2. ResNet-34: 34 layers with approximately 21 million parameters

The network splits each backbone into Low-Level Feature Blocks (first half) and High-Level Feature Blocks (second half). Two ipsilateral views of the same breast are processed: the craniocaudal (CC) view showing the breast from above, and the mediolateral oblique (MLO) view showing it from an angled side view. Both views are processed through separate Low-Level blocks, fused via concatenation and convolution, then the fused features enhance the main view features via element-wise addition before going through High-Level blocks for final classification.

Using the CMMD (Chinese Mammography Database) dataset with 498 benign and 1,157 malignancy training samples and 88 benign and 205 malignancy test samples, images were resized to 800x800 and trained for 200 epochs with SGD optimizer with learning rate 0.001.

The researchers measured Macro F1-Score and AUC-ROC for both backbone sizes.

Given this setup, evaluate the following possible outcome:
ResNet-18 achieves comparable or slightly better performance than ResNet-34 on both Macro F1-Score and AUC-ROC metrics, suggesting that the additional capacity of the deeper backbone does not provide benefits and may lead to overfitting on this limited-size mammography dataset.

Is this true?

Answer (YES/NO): NO